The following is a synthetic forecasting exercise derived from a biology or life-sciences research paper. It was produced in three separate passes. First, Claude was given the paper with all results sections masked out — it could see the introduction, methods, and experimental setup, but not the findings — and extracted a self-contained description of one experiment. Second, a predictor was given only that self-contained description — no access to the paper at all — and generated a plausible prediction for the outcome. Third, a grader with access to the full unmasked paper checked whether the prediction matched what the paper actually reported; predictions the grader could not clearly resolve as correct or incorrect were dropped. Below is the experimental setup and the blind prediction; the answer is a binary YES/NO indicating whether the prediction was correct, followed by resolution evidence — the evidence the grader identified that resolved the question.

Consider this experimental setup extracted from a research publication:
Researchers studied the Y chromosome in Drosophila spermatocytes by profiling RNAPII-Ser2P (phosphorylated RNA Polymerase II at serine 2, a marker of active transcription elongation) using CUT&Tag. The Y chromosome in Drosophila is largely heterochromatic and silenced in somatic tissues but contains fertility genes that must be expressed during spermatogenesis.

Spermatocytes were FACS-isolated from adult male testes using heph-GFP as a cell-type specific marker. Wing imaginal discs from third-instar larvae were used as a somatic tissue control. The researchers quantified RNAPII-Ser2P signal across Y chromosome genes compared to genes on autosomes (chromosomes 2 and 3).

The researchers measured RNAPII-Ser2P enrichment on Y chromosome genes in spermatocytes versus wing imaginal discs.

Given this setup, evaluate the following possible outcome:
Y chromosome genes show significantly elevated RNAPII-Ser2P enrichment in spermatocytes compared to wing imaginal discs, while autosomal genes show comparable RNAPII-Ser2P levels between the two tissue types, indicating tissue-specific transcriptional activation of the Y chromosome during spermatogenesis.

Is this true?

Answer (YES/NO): YES